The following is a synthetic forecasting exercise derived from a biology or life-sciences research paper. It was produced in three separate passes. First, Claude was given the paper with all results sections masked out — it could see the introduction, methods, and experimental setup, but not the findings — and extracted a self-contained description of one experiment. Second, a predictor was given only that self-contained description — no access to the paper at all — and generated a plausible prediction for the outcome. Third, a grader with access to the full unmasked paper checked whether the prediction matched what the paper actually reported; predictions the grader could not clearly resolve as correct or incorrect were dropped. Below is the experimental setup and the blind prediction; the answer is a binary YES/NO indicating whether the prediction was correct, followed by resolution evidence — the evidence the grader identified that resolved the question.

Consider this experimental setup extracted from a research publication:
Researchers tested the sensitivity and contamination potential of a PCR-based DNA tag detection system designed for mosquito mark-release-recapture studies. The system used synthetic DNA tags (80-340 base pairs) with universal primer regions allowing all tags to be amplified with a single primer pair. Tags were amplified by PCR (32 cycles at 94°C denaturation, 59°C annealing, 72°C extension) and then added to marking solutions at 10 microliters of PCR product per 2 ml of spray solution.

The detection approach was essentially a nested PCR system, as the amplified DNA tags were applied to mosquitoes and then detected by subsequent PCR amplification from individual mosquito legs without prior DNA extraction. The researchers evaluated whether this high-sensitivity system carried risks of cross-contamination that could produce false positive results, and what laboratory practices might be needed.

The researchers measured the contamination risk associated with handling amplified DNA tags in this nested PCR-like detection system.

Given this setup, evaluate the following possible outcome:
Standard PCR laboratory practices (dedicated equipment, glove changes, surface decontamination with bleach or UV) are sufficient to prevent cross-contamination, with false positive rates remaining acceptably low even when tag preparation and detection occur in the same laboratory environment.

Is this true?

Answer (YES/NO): NO